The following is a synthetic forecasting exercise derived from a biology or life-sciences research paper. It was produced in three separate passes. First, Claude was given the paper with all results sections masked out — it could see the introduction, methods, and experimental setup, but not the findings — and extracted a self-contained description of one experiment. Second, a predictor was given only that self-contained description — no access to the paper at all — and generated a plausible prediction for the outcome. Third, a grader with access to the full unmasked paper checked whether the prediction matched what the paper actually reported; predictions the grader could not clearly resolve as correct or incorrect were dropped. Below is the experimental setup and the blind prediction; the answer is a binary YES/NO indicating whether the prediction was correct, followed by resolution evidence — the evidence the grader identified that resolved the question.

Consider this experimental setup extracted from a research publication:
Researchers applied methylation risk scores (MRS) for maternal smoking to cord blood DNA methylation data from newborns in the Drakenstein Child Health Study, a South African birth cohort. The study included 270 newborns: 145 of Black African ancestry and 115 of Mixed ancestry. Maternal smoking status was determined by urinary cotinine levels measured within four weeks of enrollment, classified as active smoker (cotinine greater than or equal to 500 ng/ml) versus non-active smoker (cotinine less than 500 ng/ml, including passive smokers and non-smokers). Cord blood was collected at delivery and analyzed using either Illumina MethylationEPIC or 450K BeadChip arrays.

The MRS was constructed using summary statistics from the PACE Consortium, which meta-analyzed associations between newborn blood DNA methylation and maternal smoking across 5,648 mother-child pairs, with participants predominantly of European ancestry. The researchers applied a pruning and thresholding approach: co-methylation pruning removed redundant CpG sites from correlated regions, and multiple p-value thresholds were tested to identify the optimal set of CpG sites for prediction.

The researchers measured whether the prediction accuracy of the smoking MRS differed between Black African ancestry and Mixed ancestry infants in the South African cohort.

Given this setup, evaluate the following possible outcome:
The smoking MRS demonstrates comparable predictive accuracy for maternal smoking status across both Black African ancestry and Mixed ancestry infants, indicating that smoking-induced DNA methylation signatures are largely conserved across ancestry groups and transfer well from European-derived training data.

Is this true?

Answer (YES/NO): NO